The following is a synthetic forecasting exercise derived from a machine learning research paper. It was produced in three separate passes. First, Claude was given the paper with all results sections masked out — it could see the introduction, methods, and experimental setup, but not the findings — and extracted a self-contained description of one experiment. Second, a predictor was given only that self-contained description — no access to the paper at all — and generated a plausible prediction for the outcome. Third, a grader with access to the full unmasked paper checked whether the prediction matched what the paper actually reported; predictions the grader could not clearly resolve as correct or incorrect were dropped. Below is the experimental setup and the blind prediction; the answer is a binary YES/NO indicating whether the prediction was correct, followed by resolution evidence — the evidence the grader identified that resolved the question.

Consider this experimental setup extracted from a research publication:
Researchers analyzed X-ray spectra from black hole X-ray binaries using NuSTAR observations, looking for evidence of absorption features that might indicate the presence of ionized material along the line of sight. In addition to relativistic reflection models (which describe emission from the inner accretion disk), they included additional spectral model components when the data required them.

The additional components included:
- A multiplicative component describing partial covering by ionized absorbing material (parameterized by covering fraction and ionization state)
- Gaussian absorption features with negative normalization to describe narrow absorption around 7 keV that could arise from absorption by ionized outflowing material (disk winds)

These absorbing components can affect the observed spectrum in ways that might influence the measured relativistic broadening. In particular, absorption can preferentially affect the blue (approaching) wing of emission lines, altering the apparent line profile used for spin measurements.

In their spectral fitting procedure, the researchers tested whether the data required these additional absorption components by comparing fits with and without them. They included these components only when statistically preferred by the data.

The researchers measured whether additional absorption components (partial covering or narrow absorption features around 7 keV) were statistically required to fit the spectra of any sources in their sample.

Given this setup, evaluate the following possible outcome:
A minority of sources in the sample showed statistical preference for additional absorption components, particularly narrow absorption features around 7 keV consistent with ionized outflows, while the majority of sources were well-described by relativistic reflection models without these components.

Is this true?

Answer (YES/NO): NO